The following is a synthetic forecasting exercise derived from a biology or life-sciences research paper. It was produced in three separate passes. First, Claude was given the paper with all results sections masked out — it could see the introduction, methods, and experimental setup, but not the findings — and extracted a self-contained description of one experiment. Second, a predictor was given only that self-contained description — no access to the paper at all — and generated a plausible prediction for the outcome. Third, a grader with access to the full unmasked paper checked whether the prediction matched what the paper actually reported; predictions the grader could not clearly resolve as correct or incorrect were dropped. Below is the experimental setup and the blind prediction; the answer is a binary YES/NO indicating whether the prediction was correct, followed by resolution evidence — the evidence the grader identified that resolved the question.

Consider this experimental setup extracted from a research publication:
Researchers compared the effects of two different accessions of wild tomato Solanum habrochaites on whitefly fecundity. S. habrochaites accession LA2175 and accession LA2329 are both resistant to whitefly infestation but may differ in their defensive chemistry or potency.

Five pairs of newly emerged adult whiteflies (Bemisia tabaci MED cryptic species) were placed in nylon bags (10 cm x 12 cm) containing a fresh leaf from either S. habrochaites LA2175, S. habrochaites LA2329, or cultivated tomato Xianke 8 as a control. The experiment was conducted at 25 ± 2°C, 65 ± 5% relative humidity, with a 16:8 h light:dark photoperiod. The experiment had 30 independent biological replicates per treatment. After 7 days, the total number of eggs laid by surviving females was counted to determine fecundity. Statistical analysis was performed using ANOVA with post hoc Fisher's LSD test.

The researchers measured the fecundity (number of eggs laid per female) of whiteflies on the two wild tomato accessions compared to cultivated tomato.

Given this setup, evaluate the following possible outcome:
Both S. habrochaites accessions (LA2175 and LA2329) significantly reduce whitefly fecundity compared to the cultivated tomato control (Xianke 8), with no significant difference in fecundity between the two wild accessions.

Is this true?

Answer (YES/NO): NO